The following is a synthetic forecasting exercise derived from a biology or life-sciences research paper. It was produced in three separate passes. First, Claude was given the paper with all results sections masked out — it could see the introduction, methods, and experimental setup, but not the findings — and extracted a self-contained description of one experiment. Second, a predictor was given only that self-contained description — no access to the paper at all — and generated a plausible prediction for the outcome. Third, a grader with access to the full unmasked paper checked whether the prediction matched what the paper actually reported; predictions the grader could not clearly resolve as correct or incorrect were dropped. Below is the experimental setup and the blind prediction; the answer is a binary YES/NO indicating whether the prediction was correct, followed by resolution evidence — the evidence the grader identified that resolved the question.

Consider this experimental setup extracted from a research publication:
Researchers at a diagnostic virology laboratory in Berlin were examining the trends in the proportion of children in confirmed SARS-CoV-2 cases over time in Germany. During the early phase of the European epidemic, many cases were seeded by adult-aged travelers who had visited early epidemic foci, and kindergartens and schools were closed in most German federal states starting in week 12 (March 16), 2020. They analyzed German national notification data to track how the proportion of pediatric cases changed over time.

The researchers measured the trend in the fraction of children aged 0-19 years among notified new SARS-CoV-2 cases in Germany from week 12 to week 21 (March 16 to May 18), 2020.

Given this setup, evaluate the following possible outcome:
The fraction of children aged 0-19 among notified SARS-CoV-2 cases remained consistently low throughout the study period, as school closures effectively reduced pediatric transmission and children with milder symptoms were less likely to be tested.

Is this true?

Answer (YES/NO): NO